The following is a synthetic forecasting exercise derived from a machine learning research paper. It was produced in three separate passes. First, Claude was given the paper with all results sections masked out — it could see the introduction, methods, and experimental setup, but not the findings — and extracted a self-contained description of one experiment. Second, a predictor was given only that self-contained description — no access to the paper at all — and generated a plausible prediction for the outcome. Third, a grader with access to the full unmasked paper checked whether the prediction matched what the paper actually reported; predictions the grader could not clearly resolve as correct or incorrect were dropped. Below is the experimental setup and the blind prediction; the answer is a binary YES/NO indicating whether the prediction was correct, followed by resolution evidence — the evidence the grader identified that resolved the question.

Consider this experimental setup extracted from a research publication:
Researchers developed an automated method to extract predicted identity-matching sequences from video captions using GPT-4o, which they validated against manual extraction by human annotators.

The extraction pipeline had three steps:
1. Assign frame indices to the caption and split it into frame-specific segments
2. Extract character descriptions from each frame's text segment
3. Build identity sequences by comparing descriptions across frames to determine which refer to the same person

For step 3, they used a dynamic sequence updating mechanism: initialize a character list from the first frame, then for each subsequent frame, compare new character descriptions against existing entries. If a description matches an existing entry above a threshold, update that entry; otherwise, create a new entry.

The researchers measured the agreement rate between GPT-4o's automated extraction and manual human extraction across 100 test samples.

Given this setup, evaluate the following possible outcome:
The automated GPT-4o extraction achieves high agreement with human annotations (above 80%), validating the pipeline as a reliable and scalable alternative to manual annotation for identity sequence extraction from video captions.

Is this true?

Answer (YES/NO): YES